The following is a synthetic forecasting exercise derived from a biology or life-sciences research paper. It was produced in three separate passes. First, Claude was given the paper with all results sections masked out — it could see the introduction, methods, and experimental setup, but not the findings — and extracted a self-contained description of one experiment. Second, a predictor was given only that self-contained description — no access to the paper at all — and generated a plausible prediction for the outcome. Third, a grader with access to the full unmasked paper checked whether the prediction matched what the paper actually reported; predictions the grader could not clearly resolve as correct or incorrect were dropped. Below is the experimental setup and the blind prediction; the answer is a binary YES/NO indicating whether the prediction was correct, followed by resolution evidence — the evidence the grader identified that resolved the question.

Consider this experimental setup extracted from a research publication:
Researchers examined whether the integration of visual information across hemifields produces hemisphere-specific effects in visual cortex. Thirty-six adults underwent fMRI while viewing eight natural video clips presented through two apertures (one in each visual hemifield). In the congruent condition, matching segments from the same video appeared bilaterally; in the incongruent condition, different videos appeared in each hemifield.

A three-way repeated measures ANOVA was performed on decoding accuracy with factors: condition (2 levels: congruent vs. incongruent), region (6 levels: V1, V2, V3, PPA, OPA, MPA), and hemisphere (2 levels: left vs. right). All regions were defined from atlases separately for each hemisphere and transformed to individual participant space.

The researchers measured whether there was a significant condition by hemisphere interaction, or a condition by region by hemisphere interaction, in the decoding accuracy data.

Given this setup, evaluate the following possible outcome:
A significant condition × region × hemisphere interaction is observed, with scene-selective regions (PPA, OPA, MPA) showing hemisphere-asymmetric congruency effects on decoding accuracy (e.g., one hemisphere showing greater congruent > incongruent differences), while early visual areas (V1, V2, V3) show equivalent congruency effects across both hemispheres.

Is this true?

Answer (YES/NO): NO